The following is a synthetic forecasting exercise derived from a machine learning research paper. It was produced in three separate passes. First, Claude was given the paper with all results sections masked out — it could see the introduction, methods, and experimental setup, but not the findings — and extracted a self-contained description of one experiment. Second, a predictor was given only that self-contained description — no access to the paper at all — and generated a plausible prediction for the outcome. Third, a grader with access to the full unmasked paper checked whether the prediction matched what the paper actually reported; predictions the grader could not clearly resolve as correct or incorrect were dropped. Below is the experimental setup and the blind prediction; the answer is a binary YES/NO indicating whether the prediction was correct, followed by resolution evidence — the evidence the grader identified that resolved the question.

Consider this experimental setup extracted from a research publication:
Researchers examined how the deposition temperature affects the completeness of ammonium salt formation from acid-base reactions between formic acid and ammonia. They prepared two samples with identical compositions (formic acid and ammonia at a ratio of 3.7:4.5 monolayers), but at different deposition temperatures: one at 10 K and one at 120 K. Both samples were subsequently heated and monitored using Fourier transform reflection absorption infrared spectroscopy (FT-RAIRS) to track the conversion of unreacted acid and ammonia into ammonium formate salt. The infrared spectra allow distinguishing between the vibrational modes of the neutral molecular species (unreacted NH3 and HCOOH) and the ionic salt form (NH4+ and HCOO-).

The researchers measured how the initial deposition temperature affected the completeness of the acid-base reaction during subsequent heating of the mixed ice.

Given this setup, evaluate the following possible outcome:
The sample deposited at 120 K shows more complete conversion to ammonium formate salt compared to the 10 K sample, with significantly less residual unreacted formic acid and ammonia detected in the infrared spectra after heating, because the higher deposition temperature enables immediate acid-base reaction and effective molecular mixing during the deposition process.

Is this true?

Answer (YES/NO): YES